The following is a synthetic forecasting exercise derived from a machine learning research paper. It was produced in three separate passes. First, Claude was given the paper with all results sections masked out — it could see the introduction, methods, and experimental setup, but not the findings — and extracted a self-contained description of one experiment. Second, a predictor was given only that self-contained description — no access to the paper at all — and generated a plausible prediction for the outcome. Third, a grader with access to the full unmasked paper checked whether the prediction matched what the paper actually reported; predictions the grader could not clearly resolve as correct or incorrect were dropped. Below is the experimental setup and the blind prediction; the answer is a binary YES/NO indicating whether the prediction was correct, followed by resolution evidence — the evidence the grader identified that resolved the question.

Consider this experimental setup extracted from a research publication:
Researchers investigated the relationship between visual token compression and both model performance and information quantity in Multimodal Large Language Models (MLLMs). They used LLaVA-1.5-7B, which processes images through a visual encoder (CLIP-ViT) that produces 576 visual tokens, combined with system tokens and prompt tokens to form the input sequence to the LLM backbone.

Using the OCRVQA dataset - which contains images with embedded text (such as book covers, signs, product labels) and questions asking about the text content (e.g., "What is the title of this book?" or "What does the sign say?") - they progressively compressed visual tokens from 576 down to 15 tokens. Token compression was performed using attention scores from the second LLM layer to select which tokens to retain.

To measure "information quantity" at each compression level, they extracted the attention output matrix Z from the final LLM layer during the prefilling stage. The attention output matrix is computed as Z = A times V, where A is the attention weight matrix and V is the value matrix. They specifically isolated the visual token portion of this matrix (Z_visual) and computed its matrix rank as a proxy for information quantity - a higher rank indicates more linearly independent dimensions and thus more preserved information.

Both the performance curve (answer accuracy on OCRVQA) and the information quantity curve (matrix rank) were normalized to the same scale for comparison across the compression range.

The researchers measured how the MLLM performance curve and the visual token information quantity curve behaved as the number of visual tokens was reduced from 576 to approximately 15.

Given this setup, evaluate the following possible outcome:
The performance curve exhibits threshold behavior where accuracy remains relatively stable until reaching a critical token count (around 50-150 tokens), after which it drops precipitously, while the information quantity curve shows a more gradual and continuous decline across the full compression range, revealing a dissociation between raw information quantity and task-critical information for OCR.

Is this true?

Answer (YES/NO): NO